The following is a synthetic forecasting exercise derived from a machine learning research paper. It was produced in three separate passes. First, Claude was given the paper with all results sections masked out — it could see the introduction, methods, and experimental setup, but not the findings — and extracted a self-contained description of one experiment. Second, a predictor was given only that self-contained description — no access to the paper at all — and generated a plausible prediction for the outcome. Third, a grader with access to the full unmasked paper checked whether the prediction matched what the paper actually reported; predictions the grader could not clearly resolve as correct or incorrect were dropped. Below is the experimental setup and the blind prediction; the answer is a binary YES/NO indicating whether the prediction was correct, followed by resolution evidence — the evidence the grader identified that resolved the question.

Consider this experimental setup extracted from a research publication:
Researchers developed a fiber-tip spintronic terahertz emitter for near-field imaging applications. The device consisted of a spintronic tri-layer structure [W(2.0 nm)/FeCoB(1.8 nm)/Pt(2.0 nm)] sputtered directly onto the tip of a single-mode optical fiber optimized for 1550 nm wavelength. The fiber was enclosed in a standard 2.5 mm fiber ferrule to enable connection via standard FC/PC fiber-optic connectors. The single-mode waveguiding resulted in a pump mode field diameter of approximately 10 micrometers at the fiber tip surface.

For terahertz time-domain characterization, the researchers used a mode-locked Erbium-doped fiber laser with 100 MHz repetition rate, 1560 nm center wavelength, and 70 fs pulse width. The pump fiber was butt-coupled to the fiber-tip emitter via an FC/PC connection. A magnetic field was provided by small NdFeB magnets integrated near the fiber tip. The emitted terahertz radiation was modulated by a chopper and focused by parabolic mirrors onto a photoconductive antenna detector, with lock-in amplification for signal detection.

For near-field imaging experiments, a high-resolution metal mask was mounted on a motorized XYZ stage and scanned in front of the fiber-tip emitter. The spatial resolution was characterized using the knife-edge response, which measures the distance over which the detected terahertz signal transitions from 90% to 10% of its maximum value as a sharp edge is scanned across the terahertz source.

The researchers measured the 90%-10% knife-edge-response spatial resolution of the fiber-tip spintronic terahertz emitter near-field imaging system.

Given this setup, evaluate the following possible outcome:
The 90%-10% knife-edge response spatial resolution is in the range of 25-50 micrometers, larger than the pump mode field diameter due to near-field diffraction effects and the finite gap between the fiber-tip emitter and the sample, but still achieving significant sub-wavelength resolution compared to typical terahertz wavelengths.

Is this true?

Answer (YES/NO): YES